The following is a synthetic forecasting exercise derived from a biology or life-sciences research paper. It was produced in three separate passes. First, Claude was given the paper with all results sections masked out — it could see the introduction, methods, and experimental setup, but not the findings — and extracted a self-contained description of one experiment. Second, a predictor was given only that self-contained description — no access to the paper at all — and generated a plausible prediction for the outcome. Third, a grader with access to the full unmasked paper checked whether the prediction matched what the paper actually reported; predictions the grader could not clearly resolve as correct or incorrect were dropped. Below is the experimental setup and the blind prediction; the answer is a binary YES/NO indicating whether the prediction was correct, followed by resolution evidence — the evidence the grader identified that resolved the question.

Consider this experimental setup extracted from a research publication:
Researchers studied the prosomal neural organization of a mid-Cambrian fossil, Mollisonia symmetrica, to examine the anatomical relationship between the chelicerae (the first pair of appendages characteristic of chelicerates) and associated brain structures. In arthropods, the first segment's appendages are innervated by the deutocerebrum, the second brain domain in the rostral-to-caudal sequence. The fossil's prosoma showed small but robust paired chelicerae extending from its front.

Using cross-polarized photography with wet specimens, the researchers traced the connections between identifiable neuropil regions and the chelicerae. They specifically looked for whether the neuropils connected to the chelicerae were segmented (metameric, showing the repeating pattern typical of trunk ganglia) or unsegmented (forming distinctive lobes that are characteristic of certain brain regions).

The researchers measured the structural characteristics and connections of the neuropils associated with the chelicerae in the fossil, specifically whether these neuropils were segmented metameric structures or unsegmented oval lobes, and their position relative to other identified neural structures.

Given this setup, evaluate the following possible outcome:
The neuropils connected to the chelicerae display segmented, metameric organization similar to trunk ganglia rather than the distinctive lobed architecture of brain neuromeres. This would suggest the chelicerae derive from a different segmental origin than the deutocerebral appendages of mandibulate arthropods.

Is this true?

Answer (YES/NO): NO